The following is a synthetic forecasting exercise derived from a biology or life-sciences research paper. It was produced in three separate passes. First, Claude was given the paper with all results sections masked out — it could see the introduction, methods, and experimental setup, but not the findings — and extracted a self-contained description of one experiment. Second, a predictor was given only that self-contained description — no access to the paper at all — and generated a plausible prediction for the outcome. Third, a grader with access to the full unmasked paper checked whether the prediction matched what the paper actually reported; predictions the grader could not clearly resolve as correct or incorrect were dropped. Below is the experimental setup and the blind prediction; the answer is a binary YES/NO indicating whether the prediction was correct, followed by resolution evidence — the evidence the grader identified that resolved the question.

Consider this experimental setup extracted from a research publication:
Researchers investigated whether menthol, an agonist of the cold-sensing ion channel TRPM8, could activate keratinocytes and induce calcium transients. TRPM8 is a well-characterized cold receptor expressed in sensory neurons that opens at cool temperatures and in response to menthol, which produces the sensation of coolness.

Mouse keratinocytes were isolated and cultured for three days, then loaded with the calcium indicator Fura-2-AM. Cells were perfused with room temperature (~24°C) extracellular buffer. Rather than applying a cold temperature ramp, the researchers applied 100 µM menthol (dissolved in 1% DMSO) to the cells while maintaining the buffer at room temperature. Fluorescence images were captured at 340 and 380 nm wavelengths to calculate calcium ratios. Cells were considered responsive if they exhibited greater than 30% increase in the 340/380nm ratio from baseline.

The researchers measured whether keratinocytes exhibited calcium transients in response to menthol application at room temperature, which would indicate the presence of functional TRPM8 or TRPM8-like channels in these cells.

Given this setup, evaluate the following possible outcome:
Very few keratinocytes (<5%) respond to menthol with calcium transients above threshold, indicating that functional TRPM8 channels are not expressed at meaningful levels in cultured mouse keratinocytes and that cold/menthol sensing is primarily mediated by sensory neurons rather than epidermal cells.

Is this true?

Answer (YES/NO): NO